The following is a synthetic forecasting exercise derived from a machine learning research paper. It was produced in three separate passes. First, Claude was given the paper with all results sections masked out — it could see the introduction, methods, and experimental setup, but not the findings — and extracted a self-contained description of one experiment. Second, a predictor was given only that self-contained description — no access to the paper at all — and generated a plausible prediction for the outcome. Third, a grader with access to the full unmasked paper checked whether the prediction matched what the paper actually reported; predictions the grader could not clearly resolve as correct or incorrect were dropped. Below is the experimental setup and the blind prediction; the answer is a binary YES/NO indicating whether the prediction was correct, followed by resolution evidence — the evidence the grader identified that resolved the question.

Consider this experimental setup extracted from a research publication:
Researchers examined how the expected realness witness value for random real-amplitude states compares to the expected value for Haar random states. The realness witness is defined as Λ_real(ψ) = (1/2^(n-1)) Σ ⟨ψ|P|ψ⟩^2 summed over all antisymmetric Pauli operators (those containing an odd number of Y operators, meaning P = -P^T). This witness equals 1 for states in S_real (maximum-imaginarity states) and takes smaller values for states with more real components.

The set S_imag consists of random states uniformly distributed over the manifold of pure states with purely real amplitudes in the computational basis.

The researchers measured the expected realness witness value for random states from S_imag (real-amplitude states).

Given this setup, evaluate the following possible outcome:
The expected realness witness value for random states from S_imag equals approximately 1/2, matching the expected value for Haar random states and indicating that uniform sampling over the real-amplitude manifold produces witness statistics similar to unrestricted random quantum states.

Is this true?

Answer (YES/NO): NO